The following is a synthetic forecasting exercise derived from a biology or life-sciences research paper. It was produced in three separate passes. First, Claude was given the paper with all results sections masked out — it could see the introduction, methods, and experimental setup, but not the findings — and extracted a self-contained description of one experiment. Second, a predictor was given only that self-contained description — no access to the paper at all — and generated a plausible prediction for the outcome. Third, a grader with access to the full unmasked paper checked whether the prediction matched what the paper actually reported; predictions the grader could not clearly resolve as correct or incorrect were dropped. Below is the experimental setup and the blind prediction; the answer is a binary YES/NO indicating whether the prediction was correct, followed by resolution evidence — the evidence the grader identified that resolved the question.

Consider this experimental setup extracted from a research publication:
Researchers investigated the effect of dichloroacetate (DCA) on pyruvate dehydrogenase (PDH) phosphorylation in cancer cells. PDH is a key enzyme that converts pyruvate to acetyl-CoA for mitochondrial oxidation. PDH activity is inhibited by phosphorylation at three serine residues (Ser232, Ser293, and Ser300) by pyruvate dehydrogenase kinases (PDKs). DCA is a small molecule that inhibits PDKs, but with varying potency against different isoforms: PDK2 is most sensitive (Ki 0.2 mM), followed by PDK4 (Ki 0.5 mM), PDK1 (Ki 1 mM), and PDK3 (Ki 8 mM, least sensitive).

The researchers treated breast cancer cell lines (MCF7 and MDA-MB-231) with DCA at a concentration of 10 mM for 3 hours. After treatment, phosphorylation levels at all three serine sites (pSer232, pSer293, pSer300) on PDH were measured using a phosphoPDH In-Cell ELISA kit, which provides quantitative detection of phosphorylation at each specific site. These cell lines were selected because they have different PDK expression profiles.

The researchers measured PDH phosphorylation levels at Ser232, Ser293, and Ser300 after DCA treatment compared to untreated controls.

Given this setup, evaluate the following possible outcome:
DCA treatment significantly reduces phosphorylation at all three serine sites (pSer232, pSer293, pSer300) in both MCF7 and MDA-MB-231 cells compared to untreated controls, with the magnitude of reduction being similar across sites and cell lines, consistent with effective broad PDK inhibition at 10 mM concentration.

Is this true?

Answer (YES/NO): NO